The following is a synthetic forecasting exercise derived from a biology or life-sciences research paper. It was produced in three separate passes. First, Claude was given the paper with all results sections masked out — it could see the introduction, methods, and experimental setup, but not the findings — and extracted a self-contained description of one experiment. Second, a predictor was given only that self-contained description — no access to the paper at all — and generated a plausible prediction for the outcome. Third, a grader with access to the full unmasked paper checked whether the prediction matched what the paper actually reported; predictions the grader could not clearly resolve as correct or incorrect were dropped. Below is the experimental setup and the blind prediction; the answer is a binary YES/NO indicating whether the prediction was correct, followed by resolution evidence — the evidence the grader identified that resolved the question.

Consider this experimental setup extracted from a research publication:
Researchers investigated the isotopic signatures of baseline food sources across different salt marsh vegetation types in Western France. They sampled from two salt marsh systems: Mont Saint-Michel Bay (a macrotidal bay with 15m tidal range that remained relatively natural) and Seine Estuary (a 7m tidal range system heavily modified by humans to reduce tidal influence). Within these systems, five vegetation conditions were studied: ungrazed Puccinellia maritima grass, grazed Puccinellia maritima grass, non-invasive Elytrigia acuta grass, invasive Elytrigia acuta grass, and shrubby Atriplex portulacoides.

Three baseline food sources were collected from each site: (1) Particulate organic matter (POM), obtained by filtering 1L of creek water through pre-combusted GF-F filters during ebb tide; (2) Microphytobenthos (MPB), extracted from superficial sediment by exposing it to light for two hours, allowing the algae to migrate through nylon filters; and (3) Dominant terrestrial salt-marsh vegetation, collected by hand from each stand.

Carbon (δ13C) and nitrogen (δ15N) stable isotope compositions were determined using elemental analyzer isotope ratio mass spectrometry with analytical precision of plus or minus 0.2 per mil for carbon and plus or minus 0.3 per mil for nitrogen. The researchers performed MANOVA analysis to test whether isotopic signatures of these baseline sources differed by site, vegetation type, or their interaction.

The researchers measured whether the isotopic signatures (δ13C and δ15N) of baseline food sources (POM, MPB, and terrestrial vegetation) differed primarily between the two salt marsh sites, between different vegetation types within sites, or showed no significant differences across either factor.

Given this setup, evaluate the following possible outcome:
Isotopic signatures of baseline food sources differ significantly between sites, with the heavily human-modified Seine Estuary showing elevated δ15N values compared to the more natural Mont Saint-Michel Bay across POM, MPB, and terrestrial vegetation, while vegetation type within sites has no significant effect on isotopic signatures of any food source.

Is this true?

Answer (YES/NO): YES